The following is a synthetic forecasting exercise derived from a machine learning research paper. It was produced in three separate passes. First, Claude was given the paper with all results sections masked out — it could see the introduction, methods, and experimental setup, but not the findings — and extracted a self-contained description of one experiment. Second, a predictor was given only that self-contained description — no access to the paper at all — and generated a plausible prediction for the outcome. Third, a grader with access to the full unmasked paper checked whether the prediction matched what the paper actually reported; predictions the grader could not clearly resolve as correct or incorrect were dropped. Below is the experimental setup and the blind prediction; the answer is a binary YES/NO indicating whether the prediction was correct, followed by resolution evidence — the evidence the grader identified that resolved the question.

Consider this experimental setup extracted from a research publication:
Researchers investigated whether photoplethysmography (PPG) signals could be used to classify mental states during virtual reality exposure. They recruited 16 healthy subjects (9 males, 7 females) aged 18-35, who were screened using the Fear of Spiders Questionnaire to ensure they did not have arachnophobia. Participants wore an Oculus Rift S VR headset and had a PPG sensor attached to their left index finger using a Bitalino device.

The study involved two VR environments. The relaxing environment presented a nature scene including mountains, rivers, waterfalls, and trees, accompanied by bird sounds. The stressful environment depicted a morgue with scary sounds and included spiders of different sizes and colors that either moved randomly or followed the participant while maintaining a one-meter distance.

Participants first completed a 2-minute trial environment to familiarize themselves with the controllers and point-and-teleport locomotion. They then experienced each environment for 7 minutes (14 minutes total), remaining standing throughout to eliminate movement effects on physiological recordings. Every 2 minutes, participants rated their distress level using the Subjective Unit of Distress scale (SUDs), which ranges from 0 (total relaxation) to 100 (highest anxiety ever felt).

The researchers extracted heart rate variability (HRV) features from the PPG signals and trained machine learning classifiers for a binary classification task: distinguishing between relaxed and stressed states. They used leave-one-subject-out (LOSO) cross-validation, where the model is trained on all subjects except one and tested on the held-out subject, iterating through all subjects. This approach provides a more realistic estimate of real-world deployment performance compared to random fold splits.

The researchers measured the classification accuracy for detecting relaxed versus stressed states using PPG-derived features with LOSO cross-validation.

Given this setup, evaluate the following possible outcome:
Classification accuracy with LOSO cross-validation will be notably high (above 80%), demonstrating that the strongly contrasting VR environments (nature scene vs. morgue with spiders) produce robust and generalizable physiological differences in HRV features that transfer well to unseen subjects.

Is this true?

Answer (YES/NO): NO